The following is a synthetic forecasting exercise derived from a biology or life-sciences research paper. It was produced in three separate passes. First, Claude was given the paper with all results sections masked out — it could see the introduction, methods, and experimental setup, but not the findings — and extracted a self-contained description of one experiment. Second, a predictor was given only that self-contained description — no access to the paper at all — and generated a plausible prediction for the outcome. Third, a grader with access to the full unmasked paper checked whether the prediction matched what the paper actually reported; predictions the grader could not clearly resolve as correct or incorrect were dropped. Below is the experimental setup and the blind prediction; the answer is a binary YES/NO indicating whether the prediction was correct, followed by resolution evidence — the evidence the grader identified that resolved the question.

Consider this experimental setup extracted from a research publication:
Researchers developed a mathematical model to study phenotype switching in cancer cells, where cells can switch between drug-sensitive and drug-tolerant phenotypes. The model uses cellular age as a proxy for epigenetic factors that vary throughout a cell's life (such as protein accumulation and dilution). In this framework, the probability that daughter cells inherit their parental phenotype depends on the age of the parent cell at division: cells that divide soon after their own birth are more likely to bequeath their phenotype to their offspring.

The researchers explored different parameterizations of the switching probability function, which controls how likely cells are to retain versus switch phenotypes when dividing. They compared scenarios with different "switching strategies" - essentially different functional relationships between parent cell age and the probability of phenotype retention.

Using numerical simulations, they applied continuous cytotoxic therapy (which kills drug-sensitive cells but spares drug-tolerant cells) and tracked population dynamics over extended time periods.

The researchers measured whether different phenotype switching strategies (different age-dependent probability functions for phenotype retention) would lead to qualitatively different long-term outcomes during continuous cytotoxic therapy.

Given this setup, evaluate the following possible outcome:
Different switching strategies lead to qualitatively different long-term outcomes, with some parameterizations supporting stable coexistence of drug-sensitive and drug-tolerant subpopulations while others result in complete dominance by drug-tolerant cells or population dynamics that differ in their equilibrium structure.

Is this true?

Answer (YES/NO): YES